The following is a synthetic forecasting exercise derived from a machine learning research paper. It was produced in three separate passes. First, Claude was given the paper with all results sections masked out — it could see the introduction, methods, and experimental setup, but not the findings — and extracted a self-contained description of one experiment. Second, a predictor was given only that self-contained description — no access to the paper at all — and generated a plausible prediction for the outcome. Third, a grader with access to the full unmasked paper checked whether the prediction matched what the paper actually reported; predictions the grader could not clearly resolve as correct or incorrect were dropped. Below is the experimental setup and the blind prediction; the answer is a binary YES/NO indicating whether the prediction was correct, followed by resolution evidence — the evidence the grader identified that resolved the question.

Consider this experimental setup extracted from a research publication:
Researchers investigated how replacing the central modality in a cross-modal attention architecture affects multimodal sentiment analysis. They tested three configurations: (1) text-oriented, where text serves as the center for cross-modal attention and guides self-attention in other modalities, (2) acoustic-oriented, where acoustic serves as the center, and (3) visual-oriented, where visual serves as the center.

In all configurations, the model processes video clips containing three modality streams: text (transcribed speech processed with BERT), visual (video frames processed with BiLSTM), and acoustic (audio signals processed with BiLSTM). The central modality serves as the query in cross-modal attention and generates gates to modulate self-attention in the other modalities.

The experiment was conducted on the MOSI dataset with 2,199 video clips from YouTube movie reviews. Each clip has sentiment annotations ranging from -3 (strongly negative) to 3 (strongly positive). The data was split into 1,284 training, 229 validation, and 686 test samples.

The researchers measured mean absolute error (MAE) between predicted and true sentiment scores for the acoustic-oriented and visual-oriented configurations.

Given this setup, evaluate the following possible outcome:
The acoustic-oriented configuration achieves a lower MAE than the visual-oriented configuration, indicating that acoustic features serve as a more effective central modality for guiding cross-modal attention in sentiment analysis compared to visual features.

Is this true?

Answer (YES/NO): YES